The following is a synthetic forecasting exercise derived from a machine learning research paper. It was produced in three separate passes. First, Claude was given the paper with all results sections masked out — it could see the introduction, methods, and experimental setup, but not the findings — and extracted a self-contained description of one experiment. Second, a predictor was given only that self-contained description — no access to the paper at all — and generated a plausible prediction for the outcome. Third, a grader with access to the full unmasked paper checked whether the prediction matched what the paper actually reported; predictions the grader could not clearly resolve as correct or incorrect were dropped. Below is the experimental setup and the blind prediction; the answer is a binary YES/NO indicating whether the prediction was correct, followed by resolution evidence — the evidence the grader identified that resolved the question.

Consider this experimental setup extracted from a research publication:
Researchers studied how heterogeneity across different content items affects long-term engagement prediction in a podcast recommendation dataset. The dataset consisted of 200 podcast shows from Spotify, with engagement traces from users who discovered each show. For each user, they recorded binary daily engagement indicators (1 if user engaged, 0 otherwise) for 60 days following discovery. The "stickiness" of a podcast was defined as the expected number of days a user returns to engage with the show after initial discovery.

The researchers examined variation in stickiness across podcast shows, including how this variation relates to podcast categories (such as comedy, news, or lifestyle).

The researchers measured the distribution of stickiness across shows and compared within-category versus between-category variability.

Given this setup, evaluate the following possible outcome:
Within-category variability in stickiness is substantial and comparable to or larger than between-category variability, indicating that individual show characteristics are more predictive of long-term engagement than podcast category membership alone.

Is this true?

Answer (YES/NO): YES